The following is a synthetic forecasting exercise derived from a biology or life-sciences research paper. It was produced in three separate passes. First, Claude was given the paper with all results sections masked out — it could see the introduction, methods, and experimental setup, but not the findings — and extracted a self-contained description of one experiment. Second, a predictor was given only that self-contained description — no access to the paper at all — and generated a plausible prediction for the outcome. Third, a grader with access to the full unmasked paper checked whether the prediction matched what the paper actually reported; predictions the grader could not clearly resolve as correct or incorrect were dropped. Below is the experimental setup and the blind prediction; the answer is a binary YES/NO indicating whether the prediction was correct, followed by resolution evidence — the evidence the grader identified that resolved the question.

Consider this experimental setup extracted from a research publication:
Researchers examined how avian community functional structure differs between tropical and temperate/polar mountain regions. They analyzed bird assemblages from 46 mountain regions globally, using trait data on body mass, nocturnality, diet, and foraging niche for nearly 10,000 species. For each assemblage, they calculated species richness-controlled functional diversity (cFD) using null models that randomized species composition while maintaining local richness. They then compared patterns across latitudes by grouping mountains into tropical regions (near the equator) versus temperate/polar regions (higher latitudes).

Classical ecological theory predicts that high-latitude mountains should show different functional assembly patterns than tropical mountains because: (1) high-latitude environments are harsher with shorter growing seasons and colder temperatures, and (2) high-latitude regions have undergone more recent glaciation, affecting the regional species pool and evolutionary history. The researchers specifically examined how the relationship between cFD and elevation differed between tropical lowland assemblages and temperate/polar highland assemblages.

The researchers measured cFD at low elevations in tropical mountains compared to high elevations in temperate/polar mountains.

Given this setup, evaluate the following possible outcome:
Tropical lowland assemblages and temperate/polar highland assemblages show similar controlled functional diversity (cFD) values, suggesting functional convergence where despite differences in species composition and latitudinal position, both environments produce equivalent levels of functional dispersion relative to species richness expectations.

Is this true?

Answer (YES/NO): YES